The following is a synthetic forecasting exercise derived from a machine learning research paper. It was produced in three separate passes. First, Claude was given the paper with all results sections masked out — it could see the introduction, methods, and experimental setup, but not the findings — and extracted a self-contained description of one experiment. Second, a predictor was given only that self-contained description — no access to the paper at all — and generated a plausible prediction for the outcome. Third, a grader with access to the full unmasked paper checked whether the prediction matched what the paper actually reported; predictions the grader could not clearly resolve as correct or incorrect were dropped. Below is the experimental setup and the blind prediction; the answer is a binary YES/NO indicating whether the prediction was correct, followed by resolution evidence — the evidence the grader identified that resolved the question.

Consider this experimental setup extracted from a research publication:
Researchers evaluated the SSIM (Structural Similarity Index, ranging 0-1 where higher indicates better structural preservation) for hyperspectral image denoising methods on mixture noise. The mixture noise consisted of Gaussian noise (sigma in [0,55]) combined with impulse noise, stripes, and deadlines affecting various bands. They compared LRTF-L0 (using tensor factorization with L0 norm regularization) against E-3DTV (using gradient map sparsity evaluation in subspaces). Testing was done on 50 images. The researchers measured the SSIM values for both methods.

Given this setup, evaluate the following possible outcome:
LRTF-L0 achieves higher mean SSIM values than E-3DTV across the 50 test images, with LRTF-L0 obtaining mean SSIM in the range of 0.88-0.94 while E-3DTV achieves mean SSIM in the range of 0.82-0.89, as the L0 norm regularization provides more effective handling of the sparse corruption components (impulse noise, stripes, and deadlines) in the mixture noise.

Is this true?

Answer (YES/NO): NO